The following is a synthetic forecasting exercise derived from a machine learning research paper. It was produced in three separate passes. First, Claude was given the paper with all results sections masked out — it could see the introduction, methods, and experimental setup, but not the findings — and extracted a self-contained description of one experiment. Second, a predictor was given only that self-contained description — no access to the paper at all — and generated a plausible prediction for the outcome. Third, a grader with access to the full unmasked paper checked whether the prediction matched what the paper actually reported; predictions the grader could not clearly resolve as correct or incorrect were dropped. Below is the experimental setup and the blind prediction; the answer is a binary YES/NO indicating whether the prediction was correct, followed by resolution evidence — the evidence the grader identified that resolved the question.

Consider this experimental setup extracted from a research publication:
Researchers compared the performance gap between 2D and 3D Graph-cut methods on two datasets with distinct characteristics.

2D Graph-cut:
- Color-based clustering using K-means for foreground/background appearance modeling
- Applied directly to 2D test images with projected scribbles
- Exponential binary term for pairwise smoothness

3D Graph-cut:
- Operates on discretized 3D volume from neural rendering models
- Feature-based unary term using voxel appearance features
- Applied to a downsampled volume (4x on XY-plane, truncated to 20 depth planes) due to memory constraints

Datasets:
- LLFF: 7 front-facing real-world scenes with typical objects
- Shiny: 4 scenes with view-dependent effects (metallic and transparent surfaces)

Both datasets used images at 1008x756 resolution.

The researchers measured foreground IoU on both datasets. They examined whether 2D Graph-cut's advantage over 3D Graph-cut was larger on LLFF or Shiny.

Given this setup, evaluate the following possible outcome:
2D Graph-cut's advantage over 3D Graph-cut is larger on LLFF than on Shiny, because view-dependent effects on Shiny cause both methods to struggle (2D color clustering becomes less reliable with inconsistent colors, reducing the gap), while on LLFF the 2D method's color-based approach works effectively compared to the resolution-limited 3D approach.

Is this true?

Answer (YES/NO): YES